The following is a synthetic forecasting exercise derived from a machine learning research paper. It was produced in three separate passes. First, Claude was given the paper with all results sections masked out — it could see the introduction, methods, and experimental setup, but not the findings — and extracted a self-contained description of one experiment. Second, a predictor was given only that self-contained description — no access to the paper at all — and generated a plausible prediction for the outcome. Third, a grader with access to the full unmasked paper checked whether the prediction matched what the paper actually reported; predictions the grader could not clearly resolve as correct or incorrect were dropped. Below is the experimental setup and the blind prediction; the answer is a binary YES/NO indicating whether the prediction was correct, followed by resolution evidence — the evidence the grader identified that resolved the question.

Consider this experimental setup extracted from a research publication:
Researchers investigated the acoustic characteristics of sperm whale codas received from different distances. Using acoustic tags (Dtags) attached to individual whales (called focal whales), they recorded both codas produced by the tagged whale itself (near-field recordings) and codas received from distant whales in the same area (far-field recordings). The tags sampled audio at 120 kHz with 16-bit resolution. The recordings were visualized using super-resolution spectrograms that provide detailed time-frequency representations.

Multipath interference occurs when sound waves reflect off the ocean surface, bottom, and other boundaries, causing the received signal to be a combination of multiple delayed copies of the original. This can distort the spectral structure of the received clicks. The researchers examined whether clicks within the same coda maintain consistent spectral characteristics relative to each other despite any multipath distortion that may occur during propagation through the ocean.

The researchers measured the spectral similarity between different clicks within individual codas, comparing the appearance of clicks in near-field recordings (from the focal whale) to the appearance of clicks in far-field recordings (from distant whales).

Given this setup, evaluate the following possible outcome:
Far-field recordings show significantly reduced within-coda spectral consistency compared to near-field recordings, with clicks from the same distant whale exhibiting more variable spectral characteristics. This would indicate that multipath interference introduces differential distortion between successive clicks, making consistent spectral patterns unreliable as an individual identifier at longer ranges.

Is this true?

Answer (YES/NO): NO